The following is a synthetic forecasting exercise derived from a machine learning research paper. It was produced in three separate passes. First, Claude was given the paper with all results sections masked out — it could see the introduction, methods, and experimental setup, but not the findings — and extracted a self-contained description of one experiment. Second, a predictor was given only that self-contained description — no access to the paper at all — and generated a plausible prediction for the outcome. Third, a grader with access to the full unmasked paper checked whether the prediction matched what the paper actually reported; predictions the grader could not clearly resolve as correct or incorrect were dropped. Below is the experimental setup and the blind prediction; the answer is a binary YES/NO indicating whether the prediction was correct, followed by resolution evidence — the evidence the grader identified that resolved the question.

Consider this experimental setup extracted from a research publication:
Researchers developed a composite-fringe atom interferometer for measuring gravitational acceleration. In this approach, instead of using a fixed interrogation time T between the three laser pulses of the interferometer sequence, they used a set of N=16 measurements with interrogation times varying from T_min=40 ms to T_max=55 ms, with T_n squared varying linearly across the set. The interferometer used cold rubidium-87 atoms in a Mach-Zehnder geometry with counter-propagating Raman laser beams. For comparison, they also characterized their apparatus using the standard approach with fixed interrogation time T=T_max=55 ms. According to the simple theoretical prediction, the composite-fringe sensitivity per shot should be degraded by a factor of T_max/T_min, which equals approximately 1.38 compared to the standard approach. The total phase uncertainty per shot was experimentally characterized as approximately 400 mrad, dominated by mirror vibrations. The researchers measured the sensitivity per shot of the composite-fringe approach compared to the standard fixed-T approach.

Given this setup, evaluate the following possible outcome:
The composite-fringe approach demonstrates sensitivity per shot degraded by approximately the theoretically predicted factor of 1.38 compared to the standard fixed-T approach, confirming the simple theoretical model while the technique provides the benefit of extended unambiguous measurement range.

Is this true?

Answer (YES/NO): NO